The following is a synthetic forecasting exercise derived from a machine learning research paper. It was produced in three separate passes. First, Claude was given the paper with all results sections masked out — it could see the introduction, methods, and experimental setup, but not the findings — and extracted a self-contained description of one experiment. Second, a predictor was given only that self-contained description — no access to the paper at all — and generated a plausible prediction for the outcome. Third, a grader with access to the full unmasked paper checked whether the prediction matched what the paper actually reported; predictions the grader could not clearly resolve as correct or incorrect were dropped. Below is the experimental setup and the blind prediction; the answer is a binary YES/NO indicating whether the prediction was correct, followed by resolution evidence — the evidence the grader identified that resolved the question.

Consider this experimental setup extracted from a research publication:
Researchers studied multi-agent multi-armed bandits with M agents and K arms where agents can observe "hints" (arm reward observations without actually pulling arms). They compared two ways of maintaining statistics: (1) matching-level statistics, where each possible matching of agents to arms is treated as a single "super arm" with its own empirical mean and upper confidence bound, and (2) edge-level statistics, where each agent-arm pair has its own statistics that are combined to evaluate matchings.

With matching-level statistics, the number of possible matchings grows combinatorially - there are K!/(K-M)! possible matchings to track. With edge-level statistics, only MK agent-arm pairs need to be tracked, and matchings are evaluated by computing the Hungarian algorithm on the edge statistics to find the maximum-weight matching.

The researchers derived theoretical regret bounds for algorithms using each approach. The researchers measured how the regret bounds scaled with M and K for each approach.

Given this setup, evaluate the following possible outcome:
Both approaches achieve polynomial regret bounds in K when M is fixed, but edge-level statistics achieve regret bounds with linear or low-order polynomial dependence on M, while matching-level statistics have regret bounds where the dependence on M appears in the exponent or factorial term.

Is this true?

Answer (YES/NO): YES